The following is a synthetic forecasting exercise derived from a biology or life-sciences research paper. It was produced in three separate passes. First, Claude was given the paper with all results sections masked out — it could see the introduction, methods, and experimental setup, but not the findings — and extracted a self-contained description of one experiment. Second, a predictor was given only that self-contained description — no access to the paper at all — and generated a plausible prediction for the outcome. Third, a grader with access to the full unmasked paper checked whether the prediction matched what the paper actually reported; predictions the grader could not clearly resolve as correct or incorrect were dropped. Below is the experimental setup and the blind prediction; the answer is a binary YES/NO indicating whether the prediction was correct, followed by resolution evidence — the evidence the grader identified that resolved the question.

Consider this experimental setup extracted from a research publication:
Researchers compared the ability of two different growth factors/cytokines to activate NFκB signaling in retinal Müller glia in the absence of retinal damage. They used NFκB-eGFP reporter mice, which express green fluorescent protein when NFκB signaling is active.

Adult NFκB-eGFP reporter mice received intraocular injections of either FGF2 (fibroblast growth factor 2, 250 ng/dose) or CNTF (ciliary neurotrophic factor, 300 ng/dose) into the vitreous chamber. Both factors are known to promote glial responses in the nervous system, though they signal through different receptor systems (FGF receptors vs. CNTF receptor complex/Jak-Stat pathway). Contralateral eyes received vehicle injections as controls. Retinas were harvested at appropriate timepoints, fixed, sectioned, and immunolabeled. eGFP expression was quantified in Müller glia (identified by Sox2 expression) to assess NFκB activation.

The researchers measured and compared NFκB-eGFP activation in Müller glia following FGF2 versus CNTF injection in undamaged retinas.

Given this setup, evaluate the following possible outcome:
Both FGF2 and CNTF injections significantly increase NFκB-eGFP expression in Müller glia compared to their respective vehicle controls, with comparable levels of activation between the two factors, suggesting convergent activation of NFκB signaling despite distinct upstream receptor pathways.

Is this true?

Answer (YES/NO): NO